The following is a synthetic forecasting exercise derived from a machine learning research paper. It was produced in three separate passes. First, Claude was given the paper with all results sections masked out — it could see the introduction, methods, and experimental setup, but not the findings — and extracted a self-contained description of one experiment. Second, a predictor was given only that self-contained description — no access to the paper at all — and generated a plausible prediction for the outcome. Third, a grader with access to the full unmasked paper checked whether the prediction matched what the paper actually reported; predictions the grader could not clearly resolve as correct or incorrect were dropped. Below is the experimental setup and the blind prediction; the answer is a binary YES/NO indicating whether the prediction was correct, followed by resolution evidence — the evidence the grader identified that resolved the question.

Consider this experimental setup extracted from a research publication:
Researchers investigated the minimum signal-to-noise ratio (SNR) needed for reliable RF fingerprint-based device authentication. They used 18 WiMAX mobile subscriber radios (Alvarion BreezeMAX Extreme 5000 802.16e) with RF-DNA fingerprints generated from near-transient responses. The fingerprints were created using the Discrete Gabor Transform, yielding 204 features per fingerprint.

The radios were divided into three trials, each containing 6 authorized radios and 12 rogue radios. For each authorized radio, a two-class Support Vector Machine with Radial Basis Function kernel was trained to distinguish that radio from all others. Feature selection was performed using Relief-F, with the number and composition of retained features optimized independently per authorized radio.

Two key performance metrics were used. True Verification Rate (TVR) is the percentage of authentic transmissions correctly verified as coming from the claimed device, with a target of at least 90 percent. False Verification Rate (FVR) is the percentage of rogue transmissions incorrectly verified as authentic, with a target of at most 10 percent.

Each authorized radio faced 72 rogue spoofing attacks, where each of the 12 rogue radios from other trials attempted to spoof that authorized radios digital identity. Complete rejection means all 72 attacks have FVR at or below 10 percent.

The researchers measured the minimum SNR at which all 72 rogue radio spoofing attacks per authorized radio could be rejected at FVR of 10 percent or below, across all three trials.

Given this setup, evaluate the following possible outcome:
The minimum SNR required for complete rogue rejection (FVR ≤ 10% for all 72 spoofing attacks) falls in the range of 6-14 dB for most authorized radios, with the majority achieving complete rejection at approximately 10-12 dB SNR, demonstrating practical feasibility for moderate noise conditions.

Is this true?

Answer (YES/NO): NO